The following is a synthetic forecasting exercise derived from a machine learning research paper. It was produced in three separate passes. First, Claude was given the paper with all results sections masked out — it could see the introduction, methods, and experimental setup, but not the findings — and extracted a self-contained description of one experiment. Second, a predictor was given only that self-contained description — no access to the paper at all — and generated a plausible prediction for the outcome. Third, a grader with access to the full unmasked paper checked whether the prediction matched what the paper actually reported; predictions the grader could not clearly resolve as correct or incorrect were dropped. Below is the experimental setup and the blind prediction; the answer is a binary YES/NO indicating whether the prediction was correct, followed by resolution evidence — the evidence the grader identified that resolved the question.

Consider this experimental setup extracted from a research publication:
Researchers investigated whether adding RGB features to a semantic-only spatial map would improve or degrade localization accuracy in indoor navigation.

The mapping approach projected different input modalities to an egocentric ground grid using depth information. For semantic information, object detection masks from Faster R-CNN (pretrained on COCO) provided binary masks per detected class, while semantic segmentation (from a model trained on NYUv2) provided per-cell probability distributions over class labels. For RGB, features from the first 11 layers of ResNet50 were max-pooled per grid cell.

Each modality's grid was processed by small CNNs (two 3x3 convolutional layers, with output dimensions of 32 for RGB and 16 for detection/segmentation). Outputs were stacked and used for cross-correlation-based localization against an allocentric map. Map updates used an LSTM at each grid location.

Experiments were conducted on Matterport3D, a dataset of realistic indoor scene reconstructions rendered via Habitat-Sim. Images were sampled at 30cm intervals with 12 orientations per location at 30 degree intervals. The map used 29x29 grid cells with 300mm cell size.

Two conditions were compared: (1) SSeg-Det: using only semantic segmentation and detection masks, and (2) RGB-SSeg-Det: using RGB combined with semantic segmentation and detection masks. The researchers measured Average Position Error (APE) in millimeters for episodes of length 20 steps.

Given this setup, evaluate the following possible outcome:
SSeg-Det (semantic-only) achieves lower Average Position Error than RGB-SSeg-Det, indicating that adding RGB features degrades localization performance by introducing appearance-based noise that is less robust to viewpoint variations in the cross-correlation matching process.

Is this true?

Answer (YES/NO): YES